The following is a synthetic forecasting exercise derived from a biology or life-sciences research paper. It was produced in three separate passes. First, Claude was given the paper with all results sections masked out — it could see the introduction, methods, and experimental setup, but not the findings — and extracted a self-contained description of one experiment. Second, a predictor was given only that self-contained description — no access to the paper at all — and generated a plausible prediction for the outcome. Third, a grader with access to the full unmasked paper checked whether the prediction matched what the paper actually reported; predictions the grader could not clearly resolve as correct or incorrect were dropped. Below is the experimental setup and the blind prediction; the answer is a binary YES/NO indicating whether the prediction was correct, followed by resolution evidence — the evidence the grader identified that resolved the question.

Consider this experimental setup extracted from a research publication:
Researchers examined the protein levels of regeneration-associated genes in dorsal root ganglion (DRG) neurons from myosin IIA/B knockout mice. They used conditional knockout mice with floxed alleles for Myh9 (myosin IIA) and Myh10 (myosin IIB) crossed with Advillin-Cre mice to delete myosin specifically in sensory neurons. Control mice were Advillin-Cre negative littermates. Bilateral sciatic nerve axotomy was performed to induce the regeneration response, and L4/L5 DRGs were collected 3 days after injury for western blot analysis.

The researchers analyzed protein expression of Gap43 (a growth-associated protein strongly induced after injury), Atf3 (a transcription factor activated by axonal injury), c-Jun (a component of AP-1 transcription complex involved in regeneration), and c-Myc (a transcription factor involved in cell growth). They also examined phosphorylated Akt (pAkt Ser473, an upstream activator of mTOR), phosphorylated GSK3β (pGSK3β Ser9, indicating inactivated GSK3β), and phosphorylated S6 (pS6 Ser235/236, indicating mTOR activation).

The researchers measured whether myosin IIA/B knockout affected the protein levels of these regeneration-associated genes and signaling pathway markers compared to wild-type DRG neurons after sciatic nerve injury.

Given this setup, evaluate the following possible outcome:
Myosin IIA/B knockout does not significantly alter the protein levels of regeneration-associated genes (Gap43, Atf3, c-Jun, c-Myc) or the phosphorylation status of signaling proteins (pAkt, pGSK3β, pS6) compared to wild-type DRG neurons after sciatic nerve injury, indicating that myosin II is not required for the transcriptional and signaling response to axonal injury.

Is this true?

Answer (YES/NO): YES